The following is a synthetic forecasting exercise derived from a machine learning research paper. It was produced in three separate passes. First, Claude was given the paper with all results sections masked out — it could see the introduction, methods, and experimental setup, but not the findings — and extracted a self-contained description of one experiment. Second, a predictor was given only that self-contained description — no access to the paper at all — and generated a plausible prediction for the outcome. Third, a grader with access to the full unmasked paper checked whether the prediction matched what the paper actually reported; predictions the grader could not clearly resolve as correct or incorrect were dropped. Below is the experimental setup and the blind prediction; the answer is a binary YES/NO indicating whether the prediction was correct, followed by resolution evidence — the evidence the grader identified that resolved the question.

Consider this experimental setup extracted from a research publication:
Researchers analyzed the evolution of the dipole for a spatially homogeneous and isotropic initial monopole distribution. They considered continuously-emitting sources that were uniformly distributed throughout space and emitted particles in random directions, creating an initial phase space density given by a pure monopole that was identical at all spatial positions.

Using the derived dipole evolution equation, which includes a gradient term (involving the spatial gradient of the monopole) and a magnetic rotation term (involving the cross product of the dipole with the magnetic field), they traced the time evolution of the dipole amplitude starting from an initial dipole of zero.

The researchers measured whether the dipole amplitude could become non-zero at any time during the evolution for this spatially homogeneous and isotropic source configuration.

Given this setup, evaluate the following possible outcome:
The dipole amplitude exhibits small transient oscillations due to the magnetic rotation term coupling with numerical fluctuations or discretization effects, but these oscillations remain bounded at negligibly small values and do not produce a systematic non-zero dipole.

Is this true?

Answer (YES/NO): NO